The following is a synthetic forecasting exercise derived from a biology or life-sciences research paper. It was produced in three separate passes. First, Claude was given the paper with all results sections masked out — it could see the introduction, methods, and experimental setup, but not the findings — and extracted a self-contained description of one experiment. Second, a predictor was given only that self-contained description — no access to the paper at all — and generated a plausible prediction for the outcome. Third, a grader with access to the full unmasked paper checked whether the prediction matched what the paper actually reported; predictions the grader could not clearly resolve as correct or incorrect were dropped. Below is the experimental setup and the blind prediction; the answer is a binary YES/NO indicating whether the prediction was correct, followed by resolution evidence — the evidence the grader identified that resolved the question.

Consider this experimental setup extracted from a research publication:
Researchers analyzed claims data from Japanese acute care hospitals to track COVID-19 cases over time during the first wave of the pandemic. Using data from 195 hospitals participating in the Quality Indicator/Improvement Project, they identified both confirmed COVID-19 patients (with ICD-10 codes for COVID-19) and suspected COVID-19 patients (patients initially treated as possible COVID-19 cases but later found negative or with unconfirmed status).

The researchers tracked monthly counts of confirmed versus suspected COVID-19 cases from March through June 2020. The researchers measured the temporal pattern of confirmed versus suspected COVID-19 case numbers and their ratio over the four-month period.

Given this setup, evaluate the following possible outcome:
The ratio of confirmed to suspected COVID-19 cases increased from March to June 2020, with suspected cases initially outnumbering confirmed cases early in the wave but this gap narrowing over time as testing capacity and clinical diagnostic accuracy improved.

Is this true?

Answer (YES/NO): NO